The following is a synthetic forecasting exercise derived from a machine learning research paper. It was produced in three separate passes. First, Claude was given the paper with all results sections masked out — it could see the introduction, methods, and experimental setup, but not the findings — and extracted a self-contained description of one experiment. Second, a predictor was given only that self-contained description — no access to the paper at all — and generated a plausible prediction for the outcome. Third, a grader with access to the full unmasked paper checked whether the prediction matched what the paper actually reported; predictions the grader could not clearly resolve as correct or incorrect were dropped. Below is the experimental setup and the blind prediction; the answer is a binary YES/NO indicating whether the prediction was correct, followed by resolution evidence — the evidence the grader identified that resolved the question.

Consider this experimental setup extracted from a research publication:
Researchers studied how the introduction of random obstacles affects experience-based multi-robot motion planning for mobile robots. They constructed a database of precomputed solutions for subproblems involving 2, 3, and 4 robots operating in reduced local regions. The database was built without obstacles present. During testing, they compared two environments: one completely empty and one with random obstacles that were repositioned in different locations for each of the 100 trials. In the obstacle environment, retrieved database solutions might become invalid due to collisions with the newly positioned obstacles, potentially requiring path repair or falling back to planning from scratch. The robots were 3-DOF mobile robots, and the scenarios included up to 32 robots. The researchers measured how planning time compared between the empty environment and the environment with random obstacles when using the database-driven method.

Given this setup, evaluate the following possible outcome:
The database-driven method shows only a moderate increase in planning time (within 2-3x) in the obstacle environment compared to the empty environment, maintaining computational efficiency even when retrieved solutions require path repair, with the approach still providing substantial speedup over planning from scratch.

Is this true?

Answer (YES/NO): YES